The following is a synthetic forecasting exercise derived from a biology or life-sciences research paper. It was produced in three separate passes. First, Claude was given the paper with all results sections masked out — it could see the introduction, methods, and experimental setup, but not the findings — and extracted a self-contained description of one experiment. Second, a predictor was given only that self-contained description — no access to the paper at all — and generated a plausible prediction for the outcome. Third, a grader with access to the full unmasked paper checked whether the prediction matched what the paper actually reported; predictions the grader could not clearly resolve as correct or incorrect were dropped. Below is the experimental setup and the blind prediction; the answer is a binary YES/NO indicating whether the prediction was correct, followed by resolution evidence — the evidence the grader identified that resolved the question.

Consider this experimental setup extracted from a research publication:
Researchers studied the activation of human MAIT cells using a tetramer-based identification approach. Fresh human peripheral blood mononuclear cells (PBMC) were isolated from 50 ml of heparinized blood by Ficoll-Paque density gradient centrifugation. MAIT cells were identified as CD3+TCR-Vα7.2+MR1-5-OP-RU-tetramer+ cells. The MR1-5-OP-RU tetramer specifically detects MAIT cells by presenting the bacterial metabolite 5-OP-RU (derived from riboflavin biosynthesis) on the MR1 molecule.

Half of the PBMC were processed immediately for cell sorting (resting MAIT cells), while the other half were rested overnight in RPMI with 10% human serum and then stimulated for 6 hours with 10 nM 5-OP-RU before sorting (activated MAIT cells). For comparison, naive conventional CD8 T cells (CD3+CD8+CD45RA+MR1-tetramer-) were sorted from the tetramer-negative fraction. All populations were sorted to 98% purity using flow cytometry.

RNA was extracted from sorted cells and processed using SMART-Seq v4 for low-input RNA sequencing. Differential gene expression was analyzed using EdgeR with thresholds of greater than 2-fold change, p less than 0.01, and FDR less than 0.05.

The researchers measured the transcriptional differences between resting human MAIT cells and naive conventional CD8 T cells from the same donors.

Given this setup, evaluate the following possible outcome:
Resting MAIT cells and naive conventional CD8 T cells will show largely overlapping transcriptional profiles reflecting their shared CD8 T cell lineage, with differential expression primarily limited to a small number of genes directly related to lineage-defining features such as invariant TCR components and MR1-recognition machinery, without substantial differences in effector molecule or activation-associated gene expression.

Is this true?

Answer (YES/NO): NO